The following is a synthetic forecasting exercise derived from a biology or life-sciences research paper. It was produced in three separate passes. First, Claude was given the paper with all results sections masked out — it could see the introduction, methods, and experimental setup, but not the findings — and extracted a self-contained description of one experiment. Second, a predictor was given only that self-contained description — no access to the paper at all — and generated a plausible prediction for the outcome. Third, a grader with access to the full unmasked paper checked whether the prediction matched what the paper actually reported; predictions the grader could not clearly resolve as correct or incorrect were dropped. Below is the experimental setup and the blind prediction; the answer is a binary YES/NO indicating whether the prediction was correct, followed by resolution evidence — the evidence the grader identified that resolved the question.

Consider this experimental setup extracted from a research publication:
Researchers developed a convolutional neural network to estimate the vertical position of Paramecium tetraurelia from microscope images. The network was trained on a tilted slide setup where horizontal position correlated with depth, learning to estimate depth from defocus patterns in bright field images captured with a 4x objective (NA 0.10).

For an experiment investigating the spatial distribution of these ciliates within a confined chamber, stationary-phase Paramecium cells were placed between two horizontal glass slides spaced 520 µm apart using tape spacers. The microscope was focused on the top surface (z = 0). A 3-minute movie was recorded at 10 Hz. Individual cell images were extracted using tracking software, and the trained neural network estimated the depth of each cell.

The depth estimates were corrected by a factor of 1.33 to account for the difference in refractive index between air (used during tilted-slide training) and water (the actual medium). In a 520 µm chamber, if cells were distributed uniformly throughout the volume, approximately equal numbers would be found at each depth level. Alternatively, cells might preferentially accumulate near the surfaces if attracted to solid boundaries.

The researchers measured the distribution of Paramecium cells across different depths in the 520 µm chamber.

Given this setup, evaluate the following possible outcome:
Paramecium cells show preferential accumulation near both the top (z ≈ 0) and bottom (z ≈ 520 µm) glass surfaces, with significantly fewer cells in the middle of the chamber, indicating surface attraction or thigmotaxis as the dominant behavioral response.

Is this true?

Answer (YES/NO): YES